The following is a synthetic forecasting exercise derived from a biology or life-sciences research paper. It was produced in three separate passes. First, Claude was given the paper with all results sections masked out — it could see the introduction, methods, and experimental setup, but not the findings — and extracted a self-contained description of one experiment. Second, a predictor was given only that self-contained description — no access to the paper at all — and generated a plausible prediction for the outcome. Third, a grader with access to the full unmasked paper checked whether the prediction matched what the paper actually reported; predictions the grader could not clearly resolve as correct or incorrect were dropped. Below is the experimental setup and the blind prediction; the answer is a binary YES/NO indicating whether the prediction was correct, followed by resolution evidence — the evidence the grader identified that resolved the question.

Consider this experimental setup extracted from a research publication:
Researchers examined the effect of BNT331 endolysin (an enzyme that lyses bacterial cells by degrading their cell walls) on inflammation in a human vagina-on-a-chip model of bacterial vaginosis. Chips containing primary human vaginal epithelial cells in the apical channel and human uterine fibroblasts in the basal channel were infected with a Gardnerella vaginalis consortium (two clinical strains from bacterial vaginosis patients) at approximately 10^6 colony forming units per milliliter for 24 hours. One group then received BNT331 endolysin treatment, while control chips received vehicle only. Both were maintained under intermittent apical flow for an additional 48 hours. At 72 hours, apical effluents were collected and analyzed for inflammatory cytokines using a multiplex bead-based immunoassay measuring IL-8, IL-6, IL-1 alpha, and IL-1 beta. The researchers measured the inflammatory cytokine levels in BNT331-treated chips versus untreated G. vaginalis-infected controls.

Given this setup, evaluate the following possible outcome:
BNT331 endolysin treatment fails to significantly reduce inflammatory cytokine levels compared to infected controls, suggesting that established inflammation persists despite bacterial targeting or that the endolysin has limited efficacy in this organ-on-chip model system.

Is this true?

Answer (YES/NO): NO